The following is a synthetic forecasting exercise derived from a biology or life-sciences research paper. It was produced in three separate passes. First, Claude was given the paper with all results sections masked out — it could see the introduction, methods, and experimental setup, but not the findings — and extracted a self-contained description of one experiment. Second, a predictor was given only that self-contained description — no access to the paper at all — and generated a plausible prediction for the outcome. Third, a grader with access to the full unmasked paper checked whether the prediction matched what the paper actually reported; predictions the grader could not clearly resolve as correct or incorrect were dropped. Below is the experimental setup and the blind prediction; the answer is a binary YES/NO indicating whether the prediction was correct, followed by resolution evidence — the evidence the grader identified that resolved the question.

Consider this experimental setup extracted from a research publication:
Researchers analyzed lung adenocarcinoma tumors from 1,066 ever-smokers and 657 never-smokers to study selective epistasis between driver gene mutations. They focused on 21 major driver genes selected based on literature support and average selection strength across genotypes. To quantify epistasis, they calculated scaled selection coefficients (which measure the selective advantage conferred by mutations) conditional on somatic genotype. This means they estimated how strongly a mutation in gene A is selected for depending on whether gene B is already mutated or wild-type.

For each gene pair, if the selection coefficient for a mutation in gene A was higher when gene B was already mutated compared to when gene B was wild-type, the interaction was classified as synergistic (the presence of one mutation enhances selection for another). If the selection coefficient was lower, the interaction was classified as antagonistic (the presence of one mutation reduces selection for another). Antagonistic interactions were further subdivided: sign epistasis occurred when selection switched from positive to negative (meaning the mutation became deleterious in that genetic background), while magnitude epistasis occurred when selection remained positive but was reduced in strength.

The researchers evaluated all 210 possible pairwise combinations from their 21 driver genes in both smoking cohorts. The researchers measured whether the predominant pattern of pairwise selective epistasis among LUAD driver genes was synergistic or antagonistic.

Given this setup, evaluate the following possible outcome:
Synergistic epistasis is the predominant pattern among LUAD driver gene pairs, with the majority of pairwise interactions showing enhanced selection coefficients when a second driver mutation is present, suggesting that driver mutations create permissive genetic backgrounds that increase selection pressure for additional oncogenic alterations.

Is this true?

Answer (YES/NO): NO